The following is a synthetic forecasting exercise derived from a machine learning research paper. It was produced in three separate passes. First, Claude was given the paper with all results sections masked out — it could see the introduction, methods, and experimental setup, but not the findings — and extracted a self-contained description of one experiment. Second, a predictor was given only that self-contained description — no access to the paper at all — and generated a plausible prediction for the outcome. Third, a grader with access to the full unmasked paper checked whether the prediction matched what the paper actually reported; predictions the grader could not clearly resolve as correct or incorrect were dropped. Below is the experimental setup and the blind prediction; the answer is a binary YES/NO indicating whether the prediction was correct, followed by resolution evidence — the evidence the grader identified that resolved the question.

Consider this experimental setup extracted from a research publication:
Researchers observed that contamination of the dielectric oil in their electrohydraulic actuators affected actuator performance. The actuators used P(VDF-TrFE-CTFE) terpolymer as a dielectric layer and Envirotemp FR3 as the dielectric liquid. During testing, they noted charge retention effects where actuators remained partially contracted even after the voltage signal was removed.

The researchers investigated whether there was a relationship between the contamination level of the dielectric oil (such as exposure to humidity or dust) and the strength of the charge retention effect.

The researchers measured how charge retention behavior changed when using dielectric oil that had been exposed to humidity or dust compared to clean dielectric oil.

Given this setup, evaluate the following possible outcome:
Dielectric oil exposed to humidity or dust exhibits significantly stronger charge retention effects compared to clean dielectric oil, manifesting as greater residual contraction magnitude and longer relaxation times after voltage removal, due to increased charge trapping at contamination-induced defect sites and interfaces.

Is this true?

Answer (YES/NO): NO